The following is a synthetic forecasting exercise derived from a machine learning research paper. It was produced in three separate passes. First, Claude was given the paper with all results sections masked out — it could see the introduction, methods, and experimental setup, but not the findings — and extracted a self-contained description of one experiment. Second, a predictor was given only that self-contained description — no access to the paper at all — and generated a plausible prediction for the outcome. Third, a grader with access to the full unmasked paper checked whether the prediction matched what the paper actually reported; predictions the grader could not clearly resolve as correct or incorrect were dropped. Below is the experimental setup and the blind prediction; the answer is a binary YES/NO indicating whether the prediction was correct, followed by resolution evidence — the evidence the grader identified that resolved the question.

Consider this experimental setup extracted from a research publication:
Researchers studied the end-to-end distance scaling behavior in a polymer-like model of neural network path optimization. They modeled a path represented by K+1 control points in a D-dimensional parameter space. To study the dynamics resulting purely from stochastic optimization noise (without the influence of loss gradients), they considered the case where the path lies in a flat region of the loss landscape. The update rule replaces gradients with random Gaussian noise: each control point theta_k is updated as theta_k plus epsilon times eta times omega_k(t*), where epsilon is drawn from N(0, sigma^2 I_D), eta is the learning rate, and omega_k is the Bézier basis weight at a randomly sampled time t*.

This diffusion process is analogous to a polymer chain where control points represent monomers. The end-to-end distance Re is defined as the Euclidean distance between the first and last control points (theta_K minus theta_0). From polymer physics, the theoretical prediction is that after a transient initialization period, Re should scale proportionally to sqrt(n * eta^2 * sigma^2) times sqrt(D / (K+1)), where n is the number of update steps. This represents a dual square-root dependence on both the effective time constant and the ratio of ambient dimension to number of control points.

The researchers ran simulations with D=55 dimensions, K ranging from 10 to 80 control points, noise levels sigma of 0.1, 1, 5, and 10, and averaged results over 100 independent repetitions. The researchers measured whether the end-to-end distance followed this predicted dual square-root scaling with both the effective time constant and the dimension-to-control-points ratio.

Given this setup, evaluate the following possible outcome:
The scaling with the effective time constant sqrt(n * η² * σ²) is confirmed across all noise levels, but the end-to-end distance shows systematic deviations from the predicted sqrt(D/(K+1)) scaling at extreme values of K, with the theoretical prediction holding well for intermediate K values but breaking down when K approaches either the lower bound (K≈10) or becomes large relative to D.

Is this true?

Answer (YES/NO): NO